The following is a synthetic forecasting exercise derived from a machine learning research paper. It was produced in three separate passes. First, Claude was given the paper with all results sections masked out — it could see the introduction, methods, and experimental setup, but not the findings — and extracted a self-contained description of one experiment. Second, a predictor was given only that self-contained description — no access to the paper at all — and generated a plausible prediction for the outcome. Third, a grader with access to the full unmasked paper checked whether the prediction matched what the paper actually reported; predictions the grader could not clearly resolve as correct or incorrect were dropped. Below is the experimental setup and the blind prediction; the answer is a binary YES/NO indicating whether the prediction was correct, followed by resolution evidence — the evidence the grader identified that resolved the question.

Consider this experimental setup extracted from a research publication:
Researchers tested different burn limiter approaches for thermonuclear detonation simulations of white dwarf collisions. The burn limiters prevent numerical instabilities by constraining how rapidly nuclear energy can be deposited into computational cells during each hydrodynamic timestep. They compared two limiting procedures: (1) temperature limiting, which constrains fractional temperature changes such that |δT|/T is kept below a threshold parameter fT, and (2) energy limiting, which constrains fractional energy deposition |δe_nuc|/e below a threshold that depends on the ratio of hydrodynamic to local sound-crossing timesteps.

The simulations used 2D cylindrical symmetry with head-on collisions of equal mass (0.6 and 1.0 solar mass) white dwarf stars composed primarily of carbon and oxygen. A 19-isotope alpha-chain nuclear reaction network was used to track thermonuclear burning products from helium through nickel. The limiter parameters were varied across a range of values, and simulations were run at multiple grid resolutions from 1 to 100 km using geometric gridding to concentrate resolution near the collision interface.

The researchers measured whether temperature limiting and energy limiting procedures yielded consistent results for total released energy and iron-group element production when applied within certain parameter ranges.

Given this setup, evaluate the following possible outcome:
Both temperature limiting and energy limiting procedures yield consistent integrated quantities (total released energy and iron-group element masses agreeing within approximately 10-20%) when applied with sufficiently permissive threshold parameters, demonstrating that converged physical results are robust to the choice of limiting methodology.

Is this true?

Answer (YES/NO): YES